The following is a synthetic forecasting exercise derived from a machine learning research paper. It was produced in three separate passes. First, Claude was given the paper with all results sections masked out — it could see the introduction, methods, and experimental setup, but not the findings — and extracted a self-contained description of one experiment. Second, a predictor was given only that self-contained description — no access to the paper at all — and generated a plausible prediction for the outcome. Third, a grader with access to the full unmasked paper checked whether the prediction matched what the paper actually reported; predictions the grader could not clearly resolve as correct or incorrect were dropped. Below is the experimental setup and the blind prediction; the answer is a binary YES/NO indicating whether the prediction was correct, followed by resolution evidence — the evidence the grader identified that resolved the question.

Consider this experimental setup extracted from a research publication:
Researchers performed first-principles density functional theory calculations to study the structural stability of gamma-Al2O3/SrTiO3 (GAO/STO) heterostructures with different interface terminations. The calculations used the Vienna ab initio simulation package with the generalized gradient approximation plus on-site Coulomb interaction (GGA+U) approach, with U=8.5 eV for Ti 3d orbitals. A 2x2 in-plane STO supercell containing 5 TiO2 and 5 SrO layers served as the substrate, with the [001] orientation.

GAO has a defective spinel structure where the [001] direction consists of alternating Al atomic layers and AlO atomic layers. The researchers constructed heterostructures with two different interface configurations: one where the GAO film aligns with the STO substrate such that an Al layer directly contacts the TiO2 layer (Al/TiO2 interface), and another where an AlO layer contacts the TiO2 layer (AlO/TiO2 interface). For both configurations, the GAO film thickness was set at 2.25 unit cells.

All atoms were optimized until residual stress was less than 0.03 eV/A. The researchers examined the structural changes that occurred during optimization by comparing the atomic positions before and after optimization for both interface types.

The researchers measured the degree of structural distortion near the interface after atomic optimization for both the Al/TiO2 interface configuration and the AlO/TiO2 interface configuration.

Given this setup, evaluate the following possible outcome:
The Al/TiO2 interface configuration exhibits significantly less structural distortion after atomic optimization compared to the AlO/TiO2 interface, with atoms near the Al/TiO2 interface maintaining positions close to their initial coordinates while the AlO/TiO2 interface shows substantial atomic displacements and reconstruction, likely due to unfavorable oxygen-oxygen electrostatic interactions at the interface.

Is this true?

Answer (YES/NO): NO